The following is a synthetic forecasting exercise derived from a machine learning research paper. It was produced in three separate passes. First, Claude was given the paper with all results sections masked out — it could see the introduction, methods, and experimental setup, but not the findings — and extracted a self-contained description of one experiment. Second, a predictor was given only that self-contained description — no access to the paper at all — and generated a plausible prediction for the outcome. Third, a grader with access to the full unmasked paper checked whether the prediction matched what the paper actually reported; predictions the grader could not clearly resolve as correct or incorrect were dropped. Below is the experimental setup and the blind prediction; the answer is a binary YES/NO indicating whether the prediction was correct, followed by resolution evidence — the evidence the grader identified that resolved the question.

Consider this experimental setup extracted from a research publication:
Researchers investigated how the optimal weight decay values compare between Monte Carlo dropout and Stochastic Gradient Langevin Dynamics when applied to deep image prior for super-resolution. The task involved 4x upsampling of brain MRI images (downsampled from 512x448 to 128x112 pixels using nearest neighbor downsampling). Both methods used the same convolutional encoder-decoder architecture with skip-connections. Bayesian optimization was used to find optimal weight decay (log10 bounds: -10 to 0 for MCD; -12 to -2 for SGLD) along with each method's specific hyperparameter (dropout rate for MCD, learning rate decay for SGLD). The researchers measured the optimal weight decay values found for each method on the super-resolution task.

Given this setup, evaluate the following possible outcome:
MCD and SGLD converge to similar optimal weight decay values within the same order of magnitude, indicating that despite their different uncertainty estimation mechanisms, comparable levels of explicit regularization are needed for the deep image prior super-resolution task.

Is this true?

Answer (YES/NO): NO